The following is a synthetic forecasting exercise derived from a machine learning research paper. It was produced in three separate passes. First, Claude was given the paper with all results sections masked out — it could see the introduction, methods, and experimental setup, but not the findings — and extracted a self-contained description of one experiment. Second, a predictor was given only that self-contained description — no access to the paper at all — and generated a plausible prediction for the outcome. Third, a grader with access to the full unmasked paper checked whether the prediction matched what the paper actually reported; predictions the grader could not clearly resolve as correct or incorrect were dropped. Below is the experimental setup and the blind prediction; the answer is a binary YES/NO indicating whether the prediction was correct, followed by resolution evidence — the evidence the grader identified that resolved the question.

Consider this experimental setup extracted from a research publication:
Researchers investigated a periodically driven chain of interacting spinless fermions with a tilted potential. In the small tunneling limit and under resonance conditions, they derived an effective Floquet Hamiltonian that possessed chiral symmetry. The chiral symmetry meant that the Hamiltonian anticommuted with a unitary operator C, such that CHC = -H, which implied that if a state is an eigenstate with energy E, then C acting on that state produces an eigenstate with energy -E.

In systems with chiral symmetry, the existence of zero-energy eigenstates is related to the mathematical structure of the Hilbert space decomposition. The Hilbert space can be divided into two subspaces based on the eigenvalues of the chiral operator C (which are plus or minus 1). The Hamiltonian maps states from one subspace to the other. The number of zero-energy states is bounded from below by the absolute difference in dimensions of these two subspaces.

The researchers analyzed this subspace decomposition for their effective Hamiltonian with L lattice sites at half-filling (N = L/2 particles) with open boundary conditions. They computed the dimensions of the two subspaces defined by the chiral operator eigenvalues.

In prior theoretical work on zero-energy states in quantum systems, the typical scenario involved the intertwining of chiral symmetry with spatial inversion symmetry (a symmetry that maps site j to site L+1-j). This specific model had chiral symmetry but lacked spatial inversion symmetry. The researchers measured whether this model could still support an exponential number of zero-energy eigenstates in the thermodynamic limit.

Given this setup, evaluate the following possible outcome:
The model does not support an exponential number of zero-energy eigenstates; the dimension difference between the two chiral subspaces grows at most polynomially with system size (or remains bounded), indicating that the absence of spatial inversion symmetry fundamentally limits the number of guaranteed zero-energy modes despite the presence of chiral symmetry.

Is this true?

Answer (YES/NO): NO